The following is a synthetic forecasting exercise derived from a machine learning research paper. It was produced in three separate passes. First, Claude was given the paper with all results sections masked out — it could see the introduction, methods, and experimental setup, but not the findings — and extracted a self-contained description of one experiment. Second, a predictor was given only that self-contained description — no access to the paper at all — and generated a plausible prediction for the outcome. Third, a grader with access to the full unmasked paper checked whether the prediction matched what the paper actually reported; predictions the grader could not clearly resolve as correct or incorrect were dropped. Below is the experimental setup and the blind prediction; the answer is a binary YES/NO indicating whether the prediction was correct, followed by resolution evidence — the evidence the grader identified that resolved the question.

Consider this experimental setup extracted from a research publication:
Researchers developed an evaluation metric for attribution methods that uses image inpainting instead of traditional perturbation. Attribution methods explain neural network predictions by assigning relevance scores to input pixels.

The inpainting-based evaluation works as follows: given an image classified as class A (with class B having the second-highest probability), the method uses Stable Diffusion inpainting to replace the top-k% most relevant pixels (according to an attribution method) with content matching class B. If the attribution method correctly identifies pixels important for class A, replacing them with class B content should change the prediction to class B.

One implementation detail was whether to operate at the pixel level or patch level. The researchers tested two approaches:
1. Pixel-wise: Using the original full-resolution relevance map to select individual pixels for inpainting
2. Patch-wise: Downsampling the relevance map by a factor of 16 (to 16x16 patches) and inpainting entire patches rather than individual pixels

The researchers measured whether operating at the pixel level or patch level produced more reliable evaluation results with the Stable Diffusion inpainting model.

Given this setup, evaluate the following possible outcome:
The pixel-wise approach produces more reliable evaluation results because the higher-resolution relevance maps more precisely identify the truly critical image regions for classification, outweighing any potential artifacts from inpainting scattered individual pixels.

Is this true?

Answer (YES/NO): NO